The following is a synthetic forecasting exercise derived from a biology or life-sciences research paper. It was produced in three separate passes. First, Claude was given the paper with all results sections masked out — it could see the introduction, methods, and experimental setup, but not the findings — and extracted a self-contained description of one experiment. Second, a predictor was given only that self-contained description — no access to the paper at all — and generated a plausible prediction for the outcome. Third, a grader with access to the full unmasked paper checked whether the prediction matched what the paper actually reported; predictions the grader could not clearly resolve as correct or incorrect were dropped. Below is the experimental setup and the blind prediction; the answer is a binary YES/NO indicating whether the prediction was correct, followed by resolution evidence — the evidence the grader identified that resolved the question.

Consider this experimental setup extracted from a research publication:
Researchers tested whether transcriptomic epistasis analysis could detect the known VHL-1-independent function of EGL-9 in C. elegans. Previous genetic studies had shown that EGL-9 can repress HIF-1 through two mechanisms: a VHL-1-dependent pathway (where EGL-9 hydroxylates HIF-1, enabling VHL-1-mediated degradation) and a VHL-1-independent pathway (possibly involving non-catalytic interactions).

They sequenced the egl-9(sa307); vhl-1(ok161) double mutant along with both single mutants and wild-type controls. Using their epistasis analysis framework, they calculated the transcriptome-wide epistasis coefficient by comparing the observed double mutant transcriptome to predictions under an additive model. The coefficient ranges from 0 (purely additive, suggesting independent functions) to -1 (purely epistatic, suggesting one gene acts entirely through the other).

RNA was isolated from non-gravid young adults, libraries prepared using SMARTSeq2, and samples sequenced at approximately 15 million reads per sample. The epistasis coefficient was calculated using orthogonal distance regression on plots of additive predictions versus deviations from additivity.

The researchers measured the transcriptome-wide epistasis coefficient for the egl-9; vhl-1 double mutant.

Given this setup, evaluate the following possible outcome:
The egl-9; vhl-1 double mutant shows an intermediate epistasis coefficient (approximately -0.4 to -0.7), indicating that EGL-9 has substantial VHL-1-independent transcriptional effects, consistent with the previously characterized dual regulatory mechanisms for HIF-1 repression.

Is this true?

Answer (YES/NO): YES